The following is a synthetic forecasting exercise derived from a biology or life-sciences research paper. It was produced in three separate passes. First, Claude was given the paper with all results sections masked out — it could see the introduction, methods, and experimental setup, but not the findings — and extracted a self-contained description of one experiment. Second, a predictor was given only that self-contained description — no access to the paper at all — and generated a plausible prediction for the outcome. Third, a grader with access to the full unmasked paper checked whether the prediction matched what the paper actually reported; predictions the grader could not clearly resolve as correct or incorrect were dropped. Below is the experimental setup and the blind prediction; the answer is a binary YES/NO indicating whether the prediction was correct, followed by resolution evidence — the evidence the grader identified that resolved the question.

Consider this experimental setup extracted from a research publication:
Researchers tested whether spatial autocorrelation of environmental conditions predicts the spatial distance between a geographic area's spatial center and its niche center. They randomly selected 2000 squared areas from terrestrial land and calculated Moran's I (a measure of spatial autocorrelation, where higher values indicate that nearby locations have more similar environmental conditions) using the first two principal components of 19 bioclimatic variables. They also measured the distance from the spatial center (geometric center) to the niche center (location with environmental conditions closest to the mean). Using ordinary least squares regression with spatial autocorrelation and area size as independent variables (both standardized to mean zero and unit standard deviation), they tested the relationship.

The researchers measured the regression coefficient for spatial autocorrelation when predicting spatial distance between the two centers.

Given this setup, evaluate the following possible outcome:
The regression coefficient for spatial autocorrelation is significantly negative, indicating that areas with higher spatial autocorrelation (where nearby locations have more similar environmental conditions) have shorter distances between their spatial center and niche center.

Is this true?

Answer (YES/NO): YES